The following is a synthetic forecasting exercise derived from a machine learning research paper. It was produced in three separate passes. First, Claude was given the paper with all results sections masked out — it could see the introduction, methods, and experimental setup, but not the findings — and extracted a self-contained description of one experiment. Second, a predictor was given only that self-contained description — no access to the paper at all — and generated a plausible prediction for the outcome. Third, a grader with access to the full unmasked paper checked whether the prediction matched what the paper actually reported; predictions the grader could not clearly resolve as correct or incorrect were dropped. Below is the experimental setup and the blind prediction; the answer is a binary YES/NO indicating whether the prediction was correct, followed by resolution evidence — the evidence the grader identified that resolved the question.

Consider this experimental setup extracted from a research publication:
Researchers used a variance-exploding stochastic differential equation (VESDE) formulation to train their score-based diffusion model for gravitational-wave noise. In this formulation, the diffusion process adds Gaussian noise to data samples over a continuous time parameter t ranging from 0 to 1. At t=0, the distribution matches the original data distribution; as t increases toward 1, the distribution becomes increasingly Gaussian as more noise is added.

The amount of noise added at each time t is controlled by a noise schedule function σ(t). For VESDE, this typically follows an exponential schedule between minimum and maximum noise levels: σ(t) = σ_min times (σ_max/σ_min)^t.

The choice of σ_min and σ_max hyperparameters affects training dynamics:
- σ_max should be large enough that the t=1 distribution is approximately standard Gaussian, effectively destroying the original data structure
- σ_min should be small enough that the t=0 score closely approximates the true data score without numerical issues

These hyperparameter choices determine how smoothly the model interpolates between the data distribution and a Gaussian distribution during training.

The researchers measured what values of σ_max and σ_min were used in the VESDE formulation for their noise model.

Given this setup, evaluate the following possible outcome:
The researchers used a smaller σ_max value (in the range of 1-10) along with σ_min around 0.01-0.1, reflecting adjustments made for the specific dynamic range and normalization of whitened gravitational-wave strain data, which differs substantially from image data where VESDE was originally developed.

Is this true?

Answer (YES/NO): NO